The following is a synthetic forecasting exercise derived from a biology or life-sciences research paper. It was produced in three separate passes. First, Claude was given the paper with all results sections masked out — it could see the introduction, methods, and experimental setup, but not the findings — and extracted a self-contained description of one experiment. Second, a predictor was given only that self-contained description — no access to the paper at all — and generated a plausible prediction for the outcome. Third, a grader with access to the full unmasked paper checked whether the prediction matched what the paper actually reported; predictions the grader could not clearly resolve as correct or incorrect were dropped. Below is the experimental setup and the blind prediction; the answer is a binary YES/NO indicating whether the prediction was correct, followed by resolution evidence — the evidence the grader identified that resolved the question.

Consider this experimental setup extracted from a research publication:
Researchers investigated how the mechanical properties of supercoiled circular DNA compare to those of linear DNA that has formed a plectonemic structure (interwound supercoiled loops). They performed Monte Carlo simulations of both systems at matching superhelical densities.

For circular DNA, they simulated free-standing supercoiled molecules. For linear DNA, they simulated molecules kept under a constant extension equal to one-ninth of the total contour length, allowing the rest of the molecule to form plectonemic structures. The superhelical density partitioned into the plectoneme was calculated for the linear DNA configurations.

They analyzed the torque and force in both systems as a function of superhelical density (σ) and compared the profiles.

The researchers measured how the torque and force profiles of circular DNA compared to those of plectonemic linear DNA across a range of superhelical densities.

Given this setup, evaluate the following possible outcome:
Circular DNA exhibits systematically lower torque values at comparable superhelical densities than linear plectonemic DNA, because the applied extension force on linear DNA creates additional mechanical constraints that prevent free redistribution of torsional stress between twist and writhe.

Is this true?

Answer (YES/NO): NO